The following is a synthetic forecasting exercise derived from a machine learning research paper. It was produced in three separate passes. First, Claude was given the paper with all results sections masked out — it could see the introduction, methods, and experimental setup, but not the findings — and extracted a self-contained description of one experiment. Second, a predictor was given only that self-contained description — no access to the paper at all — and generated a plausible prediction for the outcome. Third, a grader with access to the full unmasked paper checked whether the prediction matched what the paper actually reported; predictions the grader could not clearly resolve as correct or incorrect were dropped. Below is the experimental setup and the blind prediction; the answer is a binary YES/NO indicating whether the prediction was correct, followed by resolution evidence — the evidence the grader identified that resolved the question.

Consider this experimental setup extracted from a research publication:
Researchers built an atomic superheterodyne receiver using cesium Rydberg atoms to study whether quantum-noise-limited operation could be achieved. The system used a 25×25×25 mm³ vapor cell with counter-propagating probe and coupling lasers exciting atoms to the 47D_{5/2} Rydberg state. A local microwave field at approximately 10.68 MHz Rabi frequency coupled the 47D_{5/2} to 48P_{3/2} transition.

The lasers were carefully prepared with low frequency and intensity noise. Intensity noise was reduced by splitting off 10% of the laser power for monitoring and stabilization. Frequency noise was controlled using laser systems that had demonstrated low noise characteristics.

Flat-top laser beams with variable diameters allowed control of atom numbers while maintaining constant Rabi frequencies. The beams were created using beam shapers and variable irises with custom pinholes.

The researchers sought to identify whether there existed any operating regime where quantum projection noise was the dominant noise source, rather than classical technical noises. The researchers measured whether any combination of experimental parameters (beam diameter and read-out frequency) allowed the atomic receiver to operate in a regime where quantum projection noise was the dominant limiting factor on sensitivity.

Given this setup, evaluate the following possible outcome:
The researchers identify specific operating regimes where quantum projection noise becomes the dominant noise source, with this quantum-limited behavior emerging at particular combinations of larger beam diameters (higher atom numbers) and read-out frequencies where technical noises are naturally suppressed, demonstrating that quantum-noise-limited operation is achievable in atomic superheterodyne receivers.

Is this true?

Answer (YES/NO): NO